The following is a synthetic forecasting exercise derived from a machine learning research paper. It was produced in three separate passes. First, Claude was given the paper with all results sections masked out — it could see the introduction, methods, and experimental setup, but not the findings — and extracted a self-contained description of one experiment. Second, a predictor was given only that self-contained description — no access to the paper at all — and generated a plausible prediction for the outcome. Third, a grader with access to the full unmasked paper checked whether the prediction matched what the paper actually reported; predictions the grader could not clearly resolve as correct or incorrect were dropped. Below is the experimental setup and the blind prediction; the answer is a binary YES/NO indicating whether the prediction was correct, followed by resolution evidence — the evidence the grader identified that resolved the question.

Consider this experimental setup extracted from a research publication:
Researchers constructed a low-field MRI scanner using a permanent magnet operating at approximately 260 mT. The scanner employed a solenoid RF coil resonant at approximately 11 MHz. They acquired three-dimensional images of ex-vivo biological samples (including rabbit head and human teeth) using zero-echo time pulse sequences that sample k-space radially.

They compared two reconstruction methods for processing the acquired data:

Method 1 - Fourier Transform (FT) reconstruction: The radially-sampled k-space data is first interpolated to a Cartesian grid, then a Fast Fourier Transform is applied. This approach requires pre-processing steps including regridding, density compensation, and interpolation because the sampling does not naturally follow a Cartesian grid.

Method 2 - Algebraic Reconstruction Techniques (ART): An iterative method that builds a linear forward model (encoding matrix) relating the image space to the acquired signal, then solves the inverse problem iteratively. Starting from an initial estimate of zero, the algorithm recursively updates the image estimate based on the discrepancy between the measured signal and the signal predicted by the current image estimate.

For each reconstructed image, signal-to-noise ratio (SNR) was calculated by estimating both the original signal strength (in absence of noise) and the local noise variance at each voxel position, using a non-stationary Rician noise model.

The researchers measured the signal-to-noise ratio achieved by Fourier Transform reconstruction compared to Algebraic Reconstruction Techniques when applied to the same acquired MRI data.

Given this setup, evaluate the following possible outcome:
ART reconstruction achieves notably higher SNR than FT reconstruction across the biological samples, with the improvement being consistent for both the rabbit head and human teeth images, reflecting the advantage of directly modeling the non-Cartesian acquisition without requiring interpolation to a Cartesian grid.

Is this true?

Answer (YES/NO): NO